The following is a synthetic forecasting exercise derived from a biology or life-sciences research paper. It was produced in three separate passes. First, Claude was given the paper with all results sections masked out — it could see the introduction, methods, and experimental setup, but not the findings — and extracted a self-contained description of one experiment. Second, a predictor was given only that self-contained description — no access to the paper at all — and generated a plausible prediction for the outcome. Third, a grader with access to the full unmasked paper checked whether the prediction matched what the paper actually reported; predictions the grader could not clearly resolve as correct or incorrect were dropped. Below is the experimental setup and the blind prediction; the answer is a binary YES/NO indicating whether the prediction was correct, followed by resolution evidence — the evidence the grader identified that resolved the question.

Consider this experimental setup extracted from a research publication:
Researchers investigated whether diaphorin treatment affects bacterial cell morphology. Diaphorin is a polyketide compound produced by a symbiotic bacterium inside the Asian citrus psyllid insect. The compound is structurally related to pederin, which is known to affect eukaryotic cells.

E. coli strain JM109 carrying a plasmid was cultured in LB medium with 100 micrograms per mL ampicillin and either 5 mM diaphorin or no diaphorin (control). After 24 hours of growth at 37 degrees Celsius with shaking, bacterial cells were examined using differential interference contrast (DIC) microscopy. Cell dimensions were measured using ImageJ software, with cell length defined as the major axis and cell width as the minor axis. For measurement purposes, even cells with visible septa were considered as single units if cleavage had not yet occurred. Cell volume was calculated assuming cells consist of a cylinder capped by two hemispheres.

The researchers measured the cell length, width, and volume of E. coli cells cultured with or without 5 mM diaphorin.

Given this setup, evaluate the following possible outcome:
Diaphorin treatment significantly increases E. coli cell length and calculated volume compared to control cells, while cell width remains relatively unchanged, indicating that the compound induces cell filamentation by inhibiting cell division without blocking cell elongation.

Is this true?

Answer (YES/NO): NO